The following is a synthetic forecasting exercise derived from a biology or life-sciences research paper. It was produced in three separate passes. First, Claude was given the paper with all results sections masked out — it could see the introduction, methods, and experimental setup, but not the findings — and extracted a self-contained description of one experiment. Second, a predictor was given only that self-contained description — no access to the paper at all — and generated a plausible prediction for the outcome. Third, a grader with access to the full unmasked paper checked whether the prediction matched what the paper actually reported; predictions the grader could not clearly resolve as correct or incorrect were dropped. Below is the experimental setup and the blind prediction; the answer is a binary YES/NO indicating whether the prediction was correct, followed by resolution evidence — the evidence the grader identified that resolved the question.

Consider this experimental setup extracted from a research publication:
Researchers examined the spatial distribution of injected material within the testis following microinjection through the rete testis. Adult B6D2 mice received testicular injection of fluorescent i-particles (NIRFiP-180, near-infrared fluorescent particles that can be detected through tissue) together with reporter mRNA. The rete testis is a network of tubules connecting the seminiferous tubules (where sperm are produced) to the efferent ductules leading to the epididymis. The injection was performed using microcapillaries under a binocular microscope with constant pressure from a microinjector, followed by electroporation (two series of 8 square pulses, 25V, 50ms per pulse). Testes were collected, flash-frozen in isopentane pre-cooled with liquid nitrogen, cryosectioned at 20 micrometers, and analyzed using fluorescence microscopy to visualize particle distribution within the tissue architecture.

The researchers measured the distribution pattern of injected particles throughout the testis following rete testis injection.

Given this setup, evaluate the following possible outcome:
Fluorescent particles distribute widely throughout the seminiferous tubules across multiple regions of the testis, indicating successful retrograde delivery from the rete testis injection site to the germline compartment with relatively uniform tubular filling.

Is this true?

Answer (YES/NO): NO